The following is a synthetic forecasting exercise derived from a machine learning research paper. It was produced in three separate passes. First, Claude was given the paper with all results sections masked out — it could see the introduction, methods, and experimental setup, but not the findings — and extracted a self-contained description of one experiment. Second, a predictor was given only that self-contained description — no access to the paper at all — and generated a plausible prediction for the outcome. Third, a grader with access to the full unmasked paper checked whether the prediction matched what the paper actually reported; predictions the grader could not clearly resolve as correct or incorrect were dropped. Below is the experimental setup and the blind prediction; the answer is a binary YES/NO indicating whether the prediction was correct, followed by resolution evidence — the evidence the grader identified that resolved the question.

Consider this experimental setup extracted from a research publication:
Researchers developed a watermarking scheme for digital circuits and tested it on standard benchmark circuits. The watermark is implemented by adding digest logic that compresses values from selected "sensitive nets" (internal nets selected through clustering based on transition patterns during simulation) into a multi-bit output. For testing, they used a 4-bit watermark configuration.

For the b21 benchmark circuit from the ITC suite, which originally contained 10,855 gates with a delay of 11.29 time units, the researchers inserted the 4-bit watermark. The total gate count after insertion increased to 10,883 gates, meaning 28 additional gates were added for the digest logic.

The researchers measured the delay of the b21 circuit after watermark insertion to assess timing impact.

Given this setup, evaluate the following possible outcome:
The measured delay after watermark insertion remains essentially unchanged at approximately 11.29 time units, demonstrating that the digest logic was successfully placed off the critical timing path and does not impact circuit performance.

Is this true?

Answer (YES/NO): NO